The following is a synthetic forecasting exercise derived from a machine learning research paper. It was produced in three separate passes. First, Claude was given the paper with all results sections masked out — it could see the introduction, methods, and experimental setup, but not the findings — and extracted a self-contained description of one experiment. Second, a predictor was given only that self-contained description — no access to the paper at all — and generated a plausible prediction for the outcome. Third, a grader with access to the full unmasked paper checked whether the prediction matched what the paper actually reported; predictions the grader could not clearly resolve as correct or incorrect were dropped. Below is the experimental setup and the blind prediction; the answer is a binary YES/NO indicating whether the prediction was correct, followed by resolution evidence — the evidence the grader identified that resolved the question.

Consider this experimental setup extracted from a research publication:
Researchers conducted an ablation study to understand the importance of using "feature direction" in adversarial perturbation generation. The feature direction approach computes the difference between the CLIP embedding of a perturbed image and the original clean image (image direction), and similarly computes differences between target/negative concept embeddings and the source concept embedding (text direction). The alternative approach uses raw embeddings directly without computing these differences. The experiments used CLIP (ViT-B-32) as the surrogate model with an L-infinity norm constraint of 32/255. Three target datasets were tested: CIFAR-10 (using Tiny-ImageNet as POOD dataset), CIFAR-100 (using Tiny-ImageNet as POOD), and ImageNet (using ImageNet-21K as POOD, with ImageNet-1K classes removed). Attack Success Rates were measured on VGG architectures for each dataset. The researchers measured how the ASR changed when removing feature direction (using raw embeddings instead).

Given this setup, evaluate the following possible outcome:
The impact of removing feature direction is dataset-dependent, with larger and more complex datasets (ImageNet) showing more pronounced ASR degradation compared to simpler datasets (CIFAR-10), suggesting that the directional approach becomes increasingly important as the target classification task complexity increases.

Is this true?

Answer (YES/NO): YES